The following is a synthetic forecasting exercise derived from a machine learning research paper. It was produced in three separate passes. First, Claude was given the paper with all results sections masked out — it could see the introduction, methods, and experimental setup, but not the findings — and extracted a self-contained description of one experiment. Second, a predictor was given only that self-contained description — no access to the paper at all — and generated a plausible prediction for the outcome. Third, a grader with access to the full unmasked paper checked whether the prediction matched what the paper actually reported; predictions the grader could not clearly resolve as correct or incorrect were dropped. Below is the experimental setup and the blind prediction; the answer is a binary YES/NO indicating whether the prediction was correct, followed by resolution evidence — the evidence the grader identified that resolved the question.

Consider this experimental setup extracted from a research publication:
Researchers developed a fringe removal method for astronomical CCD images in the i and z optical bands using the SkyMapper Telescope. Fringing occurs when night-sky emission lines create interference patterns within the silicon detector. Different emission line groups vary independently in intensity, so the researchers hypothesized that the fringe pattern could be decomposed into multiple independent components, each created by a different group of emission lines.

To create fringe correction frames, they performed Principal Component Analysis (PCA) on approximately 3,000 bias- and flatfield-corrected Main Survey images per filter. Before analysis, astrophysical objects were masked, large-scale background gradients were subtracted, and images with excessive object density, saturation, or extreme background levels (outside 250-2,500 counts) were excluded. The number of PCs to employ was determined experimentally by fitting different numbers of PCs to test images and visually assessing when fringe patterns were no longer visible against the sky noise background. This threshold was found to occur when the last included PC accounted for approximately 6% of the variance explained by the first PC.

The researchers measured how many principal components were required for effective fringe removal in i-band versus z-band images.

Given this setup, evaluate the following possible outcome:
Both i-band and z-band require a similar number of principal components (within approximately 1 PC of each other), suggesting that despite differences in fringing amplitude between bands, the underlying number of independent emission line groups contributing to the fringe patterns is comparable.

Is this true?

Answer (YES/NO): NO